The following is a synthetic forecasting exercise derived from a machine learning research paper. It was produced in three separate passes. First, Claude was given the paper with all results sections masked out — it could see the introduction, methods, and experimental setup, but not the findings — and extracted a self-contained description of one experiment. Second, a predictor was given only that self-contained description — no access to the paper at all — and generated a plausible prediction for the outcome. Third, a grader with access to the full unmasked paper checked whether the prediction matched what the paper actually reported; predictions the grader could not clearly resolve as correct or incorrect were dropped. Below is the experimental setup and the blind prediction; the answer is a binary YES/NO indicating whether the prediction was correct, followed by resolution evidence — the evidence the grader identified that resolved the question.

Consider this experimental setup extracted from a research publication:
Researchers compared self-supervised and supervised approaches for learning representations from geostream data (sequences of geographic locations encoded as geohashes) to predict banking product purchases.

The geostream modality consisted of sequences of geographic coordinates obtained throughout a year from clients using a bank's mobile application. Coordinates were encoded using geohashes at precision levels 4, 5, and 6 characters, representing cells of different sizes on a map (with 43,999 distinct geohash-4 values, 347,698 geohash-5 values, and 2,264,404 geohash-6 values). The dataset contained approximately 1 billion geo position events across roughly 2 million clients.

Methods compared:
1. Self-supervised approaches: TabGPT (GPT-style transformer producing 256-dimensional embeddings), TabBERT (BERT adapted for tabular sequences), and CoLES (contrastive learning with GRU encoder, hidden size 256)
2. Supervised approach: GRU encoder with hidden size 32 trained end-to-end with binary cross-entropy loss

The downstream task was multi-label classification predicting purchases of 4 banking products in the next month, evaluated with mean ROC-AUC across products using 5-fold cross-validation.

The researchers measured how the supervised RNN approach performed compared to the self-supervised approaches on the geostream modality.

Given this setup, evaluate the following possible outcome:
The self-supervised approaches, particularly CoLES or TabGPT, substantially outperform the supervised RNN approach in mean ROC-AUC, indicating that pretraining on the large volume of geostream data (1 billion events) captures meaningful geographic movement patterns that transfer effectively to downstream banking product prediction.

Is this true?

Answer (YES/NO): YES